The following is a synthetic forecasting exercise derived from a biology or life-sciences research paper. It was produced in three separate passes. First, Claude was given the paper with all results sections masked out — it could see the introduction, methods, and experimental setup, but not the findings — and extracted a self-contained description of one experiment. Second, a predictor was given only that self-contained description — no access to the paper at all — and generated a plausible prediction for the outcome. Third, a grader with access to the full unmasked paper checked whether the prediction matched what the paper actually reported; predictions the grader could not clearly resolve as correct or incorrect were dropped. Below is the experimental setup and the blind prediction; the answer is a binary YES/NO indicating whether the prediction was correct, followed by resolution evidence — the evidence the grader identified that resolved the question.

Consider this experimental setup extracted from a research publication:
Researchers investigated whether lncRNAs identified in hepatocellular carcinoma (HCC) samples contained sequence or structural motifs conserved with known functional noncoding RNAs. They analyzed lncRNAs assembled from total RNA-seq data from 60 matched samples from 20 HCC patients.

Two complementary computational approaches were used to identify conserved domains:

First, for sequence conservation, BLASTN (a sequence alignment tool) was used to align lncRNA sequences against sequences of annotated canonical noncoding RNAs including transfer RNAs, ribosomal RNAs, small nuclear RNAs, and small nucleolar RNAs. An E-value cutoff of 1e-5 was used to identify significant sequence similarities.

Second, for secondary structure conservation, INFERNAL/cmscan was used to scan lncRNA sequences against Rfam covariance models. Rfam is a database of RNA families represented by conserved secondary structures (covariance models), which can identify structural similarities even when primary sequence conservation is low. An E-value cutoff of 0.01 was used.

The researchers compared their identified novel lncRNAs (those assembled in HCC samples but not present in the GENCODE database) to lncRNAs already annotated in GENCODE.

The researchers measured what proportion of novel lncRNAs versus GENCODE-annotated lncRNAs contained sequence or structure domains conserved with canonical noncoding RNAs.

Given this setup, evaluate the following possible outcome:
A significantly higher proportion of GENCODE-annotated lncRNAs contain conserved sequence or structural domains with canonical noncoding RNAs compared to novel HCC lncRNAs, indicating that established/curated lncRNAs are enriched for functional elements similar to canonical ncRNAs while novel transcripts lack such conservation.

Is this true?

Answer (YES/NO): NO